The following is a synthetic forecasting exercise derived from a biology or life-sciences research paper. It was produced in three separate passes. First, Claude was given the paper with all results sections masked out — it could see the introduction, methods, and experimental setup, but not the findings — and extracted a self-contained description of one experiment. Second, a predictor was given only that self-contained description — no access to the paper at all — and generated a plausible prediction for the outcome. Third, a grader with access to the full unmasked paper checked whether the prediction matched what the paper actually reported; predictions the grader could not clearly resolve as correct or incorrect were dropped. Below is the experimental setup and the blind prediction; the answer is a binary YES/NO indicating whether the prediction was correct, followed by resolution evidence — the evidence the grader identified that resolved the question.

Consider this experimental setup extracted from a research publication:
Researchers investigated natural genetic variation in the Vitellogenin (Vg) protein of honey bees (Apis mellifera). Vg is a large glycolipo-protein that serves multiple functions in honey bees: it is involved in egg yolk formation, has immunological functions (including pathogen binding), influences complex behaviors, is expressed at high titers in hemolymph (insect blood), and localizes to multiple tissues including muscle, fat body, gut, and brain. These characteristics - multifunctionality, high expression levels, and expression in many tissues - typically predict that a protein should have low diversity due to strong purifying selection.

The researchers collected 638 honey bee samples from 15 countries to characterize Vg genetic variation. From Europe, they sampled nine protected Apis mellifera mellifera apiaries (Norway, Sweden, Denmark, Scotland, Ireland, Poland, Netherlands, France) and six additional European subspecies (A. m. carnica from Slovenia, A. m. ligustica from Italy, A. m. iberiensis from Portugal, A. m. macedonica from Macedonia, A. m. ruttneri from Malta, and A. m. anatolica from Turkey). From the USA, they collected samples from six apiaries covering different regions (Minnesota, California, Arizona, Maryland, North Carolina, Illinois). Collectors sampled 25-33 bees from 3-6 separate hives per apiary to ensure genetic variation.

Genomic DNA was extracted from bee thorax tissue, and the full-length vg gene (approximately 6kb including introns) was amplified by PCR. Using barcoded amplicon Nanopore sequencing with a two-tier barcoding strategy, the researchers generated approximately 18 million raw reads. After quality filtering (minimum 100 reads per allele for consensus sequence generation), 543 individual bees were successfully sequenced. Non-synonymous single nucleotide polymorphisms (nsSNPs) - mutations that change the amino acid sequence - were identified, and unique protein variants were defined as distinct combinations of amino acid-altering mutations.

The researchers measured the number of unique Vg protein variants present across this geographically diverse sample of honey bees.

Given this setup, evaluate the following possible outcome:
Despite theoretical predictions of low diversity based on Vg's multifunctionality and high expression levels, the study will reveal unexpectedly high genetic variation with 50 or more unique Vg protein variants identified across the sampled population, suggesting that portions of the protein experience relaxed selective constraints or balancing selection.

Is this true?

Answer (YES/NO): YES